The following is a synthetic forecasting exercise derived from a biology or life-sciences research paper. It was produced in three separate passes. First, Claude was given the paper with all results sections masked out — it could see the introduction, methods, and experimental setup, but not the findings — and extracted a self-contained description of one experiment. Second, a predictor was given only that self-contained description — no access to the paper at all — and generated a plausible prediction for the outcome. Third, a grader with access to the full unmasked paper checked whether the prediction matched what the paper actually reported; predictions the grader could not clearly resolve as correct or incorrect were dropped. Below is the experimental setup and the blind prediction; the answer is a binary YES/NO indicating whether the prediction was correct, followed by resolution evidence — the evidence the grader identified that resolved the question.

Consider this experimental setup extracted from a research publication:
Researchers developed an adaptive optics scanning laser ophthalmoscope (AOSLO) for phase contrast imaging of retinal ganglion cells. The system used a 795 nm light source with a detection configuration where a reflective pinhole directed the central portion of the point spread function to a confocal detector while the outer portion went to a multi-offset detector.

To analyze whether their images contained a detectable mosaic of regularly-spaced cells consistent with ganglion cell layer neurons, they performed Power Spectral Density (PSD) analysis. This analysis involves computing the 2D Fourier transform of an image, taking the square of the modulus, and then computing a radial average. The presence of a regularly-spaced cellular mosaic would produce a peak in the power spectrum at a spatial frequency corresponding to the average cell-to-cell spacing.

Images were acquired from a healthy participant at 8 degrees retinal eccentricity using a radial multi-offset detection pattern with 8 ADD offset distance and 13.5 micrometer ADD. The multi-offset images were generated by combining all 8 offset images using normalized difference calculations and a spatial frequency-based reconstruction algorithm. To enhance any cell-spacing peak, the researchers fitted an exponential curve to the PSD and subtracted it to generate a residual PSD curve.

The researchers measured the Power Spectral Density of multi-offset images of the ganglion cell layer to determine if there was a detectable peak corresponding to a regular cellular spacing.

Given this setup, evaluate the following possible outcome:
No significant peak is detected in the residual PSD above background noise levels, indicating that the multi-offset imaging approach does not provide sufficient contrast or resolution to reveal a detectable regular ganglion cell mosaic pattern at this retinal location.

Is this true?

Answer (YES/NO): NO